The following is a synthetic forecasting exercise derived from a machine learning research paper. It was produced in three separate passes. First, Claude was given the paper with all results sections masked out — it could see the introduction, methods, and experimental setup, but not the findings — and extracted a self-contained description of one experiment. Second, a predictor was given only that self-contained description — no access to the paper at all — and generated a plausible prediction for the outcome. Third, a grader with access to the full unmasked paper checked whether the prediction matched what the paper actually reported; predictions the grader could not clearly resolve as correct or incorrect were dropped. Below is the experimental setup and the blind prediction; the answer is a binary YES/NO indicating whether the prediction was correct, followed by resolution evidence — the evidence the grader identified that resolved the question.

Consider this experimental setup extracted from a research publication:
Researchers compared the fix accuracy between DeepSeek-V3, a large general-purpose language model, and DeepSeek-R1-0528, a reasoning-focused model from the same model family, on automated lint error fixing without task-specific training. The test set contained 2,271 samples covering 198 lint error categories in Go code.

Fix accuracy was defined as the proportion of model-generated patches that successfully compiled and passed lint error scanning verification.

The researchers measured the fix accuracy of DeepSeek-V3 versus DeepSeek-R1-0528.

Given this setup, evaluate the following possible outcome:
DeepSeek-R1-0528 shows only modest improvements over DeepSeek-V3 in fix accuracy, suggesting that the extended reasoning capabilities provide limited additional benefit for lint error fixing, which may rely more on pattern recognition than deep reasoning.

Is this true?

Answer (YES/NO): NO